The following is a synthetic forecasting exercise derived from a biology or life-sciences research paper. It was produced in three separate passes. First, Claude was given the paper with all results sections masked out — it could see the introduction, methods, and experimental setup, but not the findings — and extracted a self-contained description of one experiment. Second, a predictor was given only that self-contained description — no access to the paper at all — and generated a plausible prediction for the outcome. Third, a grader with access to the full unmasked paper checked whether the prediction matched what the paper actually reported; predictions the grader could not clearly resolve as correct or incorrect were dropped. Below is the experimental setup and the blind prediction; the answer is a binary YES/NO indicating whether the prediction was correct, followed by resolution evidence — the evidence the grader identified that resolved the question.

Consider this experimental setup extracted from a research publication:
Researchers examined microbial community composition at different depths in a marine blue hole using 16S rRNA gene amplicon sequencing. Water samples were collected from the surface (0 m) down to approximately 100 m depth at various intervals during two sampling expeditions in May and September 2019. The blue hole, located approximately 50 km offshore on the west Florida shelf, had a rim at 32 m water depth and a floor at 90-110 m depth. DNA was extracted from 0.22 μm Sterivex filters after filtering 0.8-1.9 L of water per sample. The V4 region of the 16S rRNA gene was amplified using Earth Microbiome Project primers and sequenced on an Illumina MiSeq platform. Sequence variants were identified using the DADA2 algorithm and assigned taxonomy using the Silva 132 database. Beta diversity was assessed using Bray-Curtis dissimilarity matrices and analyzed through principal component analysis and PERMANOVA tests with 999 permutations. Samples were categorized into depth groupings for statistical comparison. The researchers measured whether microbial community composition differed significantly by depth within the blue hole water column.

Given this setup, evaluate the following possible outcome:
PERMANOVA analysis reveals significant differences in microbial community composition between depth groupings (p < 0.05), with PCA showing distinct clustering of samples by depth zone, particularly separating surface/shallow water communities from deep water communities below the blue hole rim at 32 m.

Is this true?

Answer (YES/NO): YES